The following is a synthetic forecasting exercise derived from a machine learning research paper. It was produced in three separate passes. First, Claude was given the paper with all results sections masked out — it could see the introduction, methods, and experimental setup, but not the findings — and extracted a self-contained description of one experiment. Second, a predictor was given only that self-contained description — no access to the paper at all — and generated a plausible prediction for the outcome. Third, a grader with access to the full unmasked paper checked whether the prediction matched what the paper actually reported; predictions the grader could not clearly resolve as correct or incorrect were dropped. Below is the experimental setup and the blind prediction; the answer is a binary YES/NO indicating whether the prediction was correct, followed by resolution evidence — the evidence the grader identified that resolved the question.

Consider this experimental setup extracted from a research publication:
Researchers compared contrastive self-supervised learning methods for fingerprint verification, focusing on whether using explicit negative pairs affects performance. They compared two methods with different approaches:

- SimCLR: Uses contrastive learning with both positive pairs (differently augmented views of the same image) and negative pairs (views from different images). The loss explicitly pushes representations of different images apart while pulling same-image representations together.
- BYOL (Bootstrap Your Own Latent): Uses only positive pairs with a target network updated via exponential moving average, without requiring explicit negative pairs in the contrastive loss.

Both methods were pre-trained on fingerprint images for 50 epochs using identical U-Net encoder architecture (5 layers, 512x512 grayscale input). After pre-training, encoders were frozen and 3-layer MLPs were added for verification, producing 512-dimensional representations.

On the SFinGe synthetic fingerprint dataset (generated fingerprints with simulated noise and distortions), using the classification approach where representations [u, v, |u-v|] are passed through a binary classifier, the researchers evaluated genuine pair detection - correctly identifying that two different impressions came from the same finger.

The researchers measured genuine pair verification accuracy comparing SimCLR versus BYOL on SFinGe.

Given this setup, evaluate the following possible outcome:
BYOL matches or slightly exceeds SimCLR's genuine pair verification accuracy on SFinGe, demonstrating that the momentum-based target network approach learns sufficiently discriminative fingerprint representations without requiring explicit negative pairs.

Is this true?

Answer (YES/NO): NO